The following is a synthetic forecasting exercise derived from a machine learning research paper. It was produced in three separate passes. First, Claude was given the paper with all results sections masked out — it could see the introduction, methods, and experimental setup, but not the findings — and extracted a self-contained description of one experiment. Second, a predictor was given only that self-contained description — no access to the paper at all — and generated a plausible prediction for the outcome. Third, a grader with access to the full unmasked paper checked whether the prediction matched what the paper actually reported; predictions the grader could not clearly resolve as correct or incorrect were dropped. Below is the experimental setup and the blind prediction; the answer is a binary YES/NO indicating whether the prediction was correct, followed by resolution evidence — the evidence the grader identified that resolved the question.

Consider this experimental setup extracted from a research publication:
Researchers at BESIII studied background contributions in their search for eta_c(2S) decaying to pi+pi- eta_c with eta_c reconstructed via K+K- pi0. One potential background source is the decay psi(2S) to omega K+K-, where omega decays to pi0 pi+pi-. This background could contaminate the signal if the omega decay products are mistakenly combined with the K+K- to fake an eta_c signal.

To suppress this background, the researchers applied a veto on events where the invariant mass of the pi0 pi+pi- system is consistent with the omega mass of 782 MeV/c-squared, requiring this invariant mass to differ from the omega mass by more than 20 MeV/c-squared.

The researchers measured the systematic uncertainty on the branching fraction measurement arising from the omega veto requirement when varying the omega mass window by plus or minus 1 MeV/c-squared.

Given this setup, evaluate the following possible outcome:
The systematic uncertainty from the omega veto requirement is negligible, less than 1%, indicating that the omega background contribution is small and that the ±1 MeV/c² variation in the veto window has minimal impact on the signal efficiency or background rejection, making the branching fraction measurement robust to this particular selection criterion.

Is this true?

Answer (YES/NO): YES